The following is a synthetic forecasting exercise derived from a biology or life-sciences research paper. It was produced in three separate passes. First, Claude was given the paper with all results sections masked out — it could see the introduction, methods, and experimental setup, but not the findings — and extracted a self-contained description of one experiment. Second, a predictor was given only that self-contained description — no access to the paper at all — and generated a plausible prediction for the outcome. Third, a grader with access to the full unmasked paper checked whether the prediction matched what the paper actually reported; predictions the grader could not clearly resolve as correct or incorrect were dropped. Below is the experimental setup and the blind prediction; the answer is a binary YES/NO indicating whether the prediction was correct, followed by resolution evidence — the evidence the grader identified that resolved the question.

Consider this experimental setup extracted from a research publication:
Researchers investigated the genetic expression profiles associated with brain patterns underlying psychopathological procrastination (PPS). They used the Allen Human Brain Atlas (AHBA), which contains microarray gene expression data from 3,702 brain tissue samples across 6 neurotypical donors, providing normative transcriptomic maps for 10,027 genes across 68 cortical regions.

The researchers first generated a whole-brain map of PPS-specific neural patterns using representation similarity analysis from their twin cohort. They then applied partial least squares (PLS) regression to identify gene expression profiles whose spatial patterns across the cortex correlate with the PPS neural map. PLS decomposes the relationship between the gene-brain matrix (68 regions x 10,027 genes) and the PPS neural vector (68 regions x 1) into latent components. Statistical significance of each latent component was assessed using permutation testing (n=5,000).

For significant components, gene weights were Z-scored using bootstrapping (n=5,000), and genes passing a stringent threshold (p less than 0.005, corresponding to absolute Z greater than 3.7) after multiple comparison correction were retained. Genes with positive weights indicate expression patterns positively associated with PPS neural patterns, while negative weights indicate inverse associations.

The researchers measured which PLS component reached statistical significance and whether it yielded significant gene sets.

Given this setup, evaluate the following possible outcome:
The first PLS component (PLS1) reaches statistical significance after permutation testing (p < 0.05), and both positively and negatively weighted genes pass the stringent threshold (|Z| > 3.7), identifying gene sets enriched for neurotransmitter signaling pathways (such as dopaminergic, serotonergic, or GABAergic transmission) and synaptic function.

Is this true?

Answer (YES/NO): NO